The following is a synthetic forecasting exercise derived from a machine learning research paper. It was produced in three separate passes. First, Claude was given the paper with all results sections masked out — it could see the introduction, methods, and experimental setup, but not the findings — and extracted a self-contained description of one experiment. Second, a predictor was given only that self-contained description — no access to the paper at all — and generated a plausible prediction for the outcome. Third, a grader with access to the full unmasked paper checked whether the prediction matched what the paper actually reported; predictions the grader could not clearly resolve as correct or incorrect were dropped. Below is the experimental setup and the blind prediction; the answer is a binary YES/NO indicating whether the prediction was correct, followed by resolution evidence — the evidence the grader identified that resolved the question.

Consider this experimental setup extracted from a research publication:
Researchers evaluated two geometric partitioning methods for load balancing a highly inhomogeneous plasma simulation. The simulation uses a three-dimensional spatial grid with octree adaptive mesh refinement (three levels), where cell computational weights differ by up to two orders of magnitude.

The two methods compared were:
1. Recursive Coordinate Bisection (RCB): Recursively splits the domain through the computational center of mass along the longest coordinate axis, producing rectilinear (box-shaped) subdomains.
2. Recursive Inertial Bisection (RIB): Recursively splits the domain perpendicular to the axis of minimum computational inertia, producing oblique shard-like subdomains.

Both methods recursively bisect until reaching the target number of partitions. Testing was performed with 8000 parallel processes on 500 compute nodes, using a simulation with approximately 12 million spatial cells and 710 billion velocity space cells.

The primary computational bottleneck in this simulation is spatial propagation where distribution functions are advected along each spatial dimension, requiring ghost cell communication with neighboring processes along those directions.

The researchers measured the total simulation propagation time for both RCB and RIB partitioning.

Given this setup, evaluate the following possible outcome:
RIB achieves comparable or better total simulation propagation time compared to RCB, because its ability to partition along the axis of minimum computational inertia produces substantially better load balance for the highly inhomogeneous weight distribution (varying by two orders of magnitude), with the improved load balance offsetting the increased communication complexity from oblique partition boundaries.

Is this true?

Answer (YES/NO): YES